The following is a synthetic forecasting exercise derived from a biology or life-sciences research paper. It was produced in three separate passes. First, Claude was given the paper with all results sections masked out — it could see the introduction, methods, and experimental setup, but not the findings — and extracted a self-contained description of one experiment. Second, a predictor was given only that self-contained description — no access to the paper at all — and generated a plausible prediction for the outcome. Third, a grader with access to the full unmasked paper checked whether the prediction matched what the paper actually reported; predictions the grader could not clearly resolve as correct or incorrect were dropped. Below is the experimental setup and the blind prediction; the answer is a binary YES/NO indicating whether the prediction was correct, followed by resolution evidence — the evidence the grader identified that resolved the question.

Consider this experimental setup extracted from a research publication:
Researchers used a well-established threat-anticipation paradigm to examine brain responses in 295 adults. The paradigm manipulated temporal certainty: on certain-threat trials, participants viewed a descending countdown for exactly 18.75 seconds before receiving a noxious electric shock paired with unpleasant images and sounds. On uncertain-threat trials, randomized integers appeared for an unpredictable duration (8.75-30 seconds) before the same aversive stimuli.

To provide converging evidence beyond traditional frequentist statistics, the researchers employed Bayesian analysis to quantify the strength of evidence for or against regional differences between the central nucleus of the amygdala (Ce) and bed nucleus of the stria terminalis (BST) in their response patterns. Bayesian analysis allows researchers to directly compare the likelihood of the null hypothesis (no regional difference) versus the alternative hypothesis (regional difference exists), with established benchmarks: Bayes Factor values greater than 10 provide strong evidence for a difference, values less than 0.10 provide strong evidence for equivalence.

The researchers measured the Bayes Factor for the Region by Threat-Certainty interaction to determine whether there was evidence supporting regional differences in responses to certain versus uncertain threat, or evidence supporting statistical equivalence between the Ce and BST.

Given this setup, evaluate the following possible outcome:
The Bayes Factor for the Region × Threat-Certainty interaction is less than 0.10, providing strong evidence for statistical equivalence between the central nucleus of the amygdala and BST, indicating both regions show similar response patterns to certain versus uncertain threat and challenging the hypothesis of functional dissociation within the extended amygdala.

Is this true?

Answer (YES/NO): YES